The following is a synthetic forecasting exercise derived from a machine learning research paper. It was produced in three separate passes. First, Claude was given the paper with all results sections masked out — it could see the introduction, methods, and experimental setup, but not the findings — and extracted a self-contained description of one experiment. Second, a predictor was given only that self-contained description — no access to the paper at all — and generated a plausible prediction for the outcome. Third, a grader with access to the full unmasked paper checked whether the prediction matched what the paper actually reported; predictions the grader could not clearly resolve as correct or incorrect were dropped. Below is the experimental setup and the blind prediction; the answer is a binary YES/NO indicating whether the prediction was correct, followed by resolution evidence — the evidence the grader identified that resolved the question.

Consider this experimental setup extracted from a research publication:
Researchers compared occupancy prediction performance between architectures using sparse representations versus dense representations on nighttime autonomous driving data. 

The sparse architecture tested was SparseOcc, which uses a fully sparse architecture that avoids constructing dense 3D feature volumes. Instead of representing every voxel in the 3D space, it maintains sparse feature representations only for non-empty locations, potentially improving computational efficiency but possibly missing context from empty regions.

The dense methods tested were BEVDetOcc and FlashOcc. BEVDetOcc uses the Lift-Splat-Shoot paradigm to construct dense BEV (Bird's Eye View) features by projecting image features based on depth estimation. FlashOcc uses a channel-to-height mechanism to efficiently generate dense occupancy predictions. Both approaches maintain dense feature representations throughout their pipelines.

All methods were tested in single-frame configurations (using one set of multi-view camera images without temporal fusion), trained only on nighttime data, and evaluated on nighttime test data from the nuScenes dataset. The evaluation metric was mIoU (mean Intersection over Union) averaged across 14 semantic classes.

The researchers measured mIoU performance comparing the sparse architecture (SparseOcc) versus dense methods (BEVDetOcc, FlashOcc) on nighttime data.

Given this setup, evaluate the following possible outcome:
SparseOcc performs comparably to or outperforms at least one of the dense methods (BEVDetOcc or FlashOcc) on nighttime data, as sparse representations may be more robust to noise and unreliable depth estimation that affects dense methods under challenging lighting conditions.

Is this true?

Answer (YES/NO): YES